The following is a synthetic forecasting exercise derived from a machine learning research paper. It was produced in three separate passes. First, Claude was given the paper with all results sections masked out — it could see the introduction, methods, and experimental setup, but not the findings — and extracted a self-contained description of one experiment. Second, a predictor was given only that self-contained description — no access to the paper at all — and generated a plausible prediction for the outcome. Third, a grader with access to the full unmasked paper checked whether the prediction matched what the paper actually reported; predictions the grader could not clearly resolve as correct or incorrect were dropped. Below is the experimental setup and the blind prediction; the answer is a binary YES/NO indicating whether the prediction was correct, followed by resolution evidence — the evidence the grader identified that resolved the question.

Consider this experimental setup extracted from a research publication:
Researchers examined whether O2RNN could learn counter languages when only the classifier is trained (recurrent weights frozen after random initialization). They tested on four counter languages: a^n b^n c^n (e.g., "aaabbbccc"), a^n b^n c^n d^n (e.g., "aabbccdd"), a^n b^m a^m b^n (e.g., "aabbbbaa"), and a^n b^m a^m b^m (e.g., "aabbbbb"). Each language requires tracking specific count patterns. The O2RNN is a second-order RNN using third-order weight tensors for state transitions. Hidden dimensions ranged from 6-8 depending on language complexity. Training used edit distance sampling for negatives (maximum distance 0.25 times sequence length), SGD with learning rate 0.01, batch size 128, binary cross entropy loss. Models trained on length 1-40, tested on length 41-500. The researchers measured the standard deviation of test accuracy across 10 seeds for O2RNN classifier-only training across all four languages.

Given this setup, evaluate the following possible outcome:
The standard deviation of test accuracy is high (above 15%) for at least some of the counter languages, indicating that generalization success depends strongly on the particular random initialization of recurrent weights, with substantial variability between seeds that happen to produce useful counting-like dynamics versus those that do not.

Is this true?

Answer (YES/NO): NO